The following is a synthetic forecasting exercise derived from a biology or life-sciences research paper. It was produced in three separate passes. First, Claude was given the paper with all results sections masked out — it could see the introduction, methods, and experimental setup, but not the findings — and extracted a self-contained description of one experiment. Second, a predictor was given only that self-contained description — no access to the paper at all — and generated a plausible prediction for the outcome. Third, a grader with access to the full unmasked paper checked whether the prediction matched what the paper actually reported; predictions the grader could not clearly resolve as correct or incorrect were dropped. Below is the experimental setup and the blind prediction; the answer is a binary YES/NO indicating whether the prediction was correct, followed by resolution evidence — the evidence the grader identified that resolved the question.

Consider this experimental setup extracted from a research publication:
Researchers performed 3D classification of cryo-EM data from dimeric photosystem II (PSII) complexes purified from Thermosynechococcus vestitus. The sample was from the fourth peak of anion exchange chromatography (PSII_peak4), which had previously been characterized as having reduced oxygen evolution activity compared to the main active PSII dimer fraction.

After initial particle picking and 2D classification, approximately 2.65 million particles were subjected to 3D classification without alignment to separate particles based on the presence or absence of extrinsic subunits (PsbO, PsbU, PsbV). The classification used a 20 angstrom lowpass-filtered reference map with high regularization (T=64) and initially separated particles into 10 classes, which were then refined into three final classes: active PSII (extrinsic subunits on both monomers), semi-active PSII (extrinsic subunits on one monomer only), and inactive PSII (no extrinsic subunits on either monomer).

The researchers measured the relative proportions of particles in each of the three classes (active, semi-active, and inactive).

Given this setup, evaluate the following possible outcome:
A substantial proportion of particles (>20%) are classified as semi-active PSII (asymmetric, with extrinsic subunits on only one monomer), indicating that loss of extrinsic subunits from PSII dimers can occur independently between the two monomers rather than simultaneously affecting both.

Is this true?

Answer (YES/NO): YES